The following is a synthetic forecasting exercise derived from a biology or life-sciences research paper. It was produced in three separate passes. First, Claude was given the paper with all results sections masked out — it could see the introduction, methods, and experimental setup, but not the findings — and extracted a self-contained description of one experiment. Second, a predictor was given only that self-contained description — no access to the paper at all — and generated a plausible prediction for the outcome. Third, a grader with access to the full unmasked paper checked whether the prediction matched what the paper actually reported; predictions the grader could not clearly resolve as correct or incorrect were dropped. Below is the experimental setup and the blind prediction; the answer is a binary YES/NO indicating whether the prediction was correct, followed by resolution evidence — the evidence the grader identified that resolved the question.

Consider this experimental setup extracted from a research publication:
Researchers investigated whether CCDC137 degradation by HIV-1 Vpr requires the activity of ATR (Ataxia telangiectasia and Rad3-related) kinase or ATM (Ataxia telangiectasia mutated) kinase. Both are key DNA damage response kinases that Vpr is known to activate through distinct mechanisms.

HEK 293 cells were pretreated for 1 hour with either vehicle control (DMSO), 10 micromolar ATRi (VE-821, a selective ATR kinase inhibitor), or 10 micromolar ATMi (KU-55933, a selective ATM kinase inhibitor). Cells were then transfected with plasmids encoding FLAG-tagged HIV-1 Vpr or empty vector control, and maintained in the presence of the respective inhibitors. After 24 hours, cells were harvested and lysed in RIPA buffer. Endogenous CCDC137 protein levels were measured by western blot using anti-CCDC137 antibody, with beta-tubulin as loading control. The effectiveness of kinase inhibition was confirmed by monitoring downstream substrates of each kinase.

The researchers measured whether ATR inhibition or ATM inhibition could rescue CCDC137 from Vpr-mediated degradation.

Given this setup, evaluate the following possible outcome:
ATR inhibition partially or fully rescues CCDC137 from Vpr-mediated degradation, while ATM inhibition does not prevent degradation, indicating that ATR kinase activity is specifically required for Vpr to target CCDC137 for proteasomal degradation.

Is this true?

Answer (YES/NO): YES